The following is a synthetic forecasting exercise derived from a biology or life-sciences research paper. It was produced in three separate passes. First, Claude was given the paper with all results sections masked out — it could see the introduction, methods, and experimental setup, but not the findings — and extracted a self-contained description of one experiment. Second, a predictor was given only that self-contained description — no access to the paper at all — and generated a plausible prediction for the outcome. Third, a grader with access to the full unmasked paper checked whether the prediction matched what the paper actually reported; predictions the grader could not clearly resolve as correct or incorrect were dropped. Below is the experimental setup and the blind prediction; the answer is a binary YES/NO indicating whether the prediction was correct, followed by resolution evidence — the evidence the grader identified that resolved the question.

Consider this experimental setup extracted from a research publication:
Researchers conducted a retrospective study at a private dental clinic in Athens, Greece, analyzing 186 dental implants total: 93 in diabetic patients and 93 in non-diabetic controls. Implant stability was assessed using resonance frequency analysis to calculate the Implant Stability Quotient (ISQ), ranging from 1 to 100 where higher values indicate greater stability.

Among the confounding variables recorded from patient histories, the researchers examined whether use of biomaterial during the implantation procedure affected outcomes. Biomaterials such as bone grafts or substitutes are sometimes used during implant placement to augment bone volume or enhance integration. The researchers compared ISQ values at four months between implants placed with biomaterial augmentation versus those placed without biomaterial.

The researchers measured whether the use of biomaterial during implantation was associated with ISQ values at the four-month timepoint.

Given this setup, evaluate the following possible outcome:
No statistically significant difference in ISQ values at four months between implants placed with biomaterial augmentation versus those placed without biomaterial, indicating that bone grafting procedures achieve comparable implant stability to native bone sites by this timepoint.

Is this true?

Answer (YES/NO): NO